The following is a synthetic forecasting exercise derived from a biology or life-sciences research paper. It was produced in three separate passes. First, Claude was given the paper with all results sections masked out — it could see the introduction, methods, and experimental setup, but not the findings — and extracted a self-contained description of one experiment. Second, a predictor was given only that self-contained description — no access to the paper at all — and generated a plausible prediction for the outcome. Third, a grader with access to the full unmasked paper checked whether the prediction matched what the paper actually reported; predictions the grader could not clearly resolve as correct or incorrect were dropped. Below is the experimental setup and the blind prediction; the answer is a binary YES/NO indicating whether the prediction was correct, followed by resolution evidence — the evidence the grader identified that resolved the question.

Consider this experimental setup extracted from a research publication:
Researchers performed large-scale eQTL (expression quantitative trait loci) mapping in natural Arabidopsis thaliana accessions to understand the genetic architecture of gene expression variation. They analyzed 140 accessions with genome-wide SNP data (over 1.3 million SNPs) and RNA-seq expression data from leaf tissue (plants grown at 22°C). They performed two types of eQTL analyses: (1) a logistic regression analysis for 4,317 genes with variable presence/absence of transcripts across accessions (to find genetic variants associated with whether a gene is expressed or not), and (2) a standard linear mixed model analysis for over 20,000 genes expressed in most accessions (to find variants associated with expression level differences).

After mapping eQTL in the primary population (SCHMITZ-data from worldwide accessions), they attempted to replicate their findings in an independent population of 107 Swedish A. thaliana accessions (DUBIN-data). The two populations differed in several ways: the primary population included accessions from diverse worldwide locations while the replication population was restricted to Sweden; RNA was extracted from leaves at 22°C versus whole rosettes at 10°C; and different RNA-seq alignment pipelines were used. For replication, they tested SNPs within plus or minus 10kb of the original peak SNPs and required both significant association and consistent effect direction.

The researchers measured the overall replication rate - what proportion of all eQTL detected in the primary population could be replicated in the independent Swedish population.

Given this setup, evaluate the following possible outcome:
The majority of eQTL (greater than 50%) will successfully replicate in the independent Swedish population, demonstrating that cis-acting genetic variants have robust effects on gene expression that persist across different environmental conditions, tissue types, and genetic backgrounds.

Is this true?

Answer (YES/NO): NO